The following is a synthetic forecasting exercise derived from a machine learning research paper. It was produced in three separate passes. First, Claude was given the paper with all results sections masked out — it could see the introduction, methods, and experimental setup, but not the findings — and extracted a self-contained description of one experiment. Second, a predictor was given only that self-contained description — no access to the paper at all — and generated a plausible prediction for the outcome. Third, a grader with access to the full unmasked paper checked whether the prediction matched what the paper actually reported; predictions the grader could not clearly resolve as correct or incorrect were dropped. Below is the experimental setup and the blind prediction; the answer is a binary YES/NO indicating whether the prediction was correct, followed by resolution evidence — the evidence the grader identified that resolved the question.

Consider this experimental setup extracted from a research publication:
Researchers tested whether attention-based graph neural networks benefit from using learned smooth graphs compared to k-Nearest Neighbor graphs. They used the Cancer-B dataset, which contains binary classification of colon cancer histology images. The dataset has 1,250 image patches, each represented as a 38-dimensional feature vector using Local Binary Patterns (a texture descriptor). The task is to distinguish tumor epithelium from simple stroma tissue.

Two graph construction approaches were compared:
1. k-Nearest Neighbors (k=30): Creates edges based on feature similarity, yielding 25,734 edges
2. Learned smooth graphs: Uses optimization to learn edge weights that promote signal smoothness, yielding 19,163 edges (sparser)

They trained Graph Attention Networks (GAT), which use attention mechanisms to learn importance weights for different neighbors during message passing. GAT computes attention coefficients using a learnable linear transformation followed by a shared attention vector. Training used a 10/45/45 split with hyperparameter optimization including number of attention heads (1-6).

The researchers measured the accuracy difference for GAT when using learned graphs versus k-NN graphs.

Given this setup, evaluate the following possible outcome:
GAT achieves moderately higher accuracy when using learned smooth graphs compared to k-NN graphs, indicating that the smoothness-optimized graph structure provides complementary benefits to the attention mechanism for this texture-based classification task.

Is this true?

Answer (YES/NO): YES